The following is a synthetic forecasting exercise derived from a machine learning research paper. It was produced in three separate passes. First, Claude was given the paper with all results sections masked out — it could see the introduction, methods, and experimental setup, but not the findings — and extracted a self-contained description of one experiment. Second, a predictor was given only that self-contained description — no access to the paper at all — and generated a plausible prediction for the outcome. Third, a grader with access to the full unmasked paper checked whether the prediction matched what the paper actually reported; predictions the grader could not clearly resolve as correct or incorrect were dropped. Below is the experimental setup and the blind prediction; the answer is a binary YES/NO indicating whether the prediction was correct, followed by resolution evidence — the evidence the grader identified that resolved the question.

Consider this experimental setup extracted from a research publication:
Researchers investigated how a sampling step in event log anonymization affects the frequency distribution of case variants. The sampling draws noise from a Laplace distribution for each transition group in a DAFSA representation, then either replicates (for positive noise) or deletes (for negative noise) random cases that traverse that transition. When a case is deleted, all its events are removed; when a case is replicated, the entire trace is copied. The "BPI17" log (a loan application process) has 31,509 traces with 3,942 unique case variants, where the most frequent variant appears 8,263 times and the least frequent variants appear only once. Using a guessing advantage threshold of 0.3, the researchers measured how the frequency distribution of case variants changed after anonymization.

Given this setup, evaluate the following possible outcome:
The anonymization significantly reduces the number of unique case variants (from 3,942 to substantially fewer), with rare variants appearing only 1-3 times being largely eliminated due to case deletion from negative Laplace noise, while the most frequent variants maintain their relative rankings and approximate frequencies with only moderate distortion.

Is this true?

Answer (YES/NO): NO